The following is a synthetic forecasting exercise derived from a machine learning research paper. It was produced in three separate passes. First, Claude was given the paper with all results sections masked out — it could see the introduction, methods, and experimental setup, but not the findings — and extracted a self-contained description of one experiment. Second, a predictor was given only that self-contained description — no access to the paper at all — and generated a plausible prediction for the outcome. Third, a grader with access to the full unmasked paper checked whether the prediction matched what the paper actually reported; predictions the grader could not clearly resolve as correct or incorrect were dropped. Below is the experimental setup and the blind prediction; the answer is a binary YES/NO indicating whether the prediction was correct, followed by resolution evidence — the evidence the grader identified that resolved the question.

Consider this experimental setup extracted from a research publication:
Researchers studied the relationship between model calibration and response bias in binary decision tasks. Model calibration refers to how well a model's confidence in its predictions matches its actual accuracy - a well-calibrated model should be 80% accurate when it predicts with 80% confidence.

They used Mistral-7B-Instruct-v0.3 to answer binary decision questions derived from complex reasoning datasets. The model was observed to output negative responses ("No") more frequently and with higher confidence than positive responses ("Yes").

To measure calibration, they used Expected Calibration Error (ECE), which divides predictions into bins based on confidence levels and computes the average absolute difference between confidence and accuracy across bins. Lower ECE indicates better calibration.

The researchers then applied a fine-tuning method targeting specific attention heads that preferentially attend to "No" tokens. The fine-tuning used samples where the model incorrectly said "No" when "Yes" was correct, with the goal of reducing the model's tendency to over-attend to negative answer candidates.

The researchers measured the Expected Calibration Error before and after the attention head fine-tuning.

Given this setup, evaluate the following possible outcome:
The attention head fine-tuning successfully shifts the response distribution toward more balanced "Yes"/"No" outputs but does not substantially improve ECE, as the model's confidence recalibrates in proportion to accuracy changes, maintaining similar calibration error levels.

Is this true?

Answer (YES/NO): NO